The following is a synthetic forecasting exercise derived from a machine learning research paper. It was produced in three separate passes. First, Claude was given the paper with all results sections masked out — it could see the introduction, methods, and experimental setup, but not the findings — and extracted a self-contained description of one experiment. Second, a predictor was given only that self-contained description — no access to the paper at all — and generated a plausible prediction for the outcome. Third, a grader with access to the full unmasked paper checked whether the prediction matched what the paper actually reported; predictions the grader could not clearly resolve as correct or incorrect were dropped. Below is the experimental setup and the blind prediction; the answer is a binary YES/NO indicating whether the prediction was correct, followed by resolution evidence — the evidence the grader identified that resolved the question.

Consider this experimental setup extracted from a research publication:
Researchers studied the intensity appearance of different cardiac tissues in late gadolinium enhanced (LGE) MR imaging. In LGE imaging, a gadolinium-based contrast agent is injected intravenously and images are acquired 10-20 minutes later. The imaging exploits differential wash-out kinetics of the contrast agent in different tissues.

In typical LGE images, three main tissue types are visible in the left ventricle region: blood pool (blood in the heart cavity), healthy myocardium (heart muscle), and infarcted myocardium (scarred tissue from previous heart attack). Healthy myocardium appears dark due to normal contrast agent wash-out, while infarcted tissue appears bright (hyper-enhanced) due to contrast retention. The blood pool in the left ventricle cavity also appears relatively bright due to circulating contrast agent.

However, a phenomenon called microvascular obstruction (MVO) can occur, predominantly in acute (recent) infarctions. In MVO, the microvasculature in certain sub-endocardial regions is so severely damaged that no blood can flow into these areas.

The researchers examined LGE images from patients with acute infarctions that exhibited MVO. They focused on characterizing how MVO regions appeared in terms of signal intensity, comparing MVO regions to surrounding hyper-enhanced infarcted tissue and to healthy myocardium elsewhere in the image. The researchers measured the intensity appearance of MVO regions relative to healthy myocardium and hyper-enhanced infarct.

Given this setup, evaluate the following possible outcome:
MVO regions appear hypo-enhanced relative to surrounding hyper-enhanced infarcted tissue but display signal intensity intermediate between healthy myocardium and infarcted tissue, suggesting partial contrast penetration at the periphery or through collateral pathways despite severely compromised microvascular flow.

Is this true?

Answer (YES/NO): NO